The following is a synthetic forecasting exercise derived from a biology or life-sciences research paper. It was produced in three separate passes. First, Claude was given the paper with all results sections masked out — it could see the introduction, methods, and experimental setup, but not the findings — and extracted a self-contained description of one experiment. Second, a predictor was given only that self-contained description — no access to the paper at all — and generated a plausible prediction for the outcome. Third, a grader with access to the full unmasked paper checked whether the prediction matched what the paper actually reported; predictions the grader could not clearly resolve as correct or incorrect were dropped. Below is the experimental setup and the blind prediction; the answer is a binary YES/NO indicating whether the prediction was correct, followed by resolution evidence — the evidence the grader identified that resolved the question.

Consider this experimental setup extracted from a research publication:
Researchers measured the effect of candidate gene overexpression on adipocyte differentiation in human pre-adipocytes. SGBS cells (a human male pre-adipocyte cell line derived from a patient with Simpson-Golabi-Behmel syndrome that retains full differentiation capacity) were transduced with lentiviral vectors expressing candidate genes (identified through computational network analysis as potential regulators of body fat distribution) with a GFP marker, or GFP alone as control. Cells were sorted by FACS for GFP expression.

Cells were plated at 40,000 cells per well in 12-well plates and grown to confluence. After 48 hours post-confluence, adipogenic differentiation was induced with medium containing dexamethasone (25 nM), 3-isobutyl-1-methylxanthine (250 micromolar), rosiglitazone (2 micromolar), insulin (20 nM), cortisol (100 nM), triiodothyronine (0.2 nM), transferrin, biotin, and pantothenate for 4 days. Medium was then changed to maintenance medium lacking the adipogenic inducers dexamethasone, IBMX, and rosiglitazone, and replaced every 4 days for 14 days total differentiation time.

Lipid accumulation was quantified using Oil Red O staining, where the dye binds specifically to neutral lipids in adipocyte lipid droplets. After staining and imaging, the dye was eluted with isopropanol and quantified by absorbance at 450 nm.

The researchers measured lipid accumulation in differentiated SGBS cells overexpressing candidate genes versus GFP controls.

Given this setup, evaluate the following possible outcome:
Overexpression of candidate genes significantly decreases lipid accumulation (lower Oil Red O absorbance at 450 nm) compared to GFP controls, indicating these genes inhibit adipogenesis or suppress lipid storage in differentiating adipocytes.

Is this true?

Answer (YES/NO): NO